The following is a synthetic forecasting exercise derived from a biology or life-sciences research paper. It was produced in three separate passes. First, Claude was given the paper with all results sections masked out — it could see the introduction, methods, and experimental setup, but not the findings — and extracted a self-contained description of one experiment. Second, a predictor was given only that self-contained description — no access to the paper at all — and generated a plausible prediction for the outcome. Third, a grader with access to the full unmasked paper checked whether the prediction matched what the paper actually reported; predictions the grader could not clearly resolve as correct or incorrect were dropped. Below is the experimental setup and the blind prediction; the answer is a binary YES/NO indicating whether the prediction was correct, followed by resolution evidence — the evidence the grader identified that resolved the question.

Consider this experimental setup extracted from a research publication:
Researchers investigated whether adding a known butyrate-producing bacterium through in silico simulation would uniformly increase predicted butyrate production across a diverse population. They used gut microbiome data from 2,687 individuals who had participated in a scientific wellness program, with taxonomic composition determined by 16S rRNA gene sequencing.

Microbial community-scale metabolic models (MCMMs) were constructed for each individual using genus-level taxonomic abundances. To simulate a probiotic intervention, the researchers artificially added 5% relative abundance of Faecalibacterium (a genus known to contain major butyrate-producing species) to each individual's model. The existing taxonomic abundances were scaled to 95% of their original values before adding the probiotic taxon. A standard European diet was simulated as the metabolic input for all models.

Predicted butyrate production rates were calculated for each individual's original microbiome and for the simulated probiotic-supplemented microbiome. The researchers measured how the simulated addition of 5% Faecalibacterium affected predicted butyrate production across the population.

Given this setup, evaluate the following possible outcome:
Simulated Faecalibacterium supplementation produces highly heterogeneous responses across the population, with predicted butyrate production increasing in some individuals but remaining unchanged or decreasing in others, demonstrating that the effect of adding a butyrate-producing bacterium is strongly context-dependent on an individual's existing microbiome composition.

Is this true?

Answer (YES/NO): YES